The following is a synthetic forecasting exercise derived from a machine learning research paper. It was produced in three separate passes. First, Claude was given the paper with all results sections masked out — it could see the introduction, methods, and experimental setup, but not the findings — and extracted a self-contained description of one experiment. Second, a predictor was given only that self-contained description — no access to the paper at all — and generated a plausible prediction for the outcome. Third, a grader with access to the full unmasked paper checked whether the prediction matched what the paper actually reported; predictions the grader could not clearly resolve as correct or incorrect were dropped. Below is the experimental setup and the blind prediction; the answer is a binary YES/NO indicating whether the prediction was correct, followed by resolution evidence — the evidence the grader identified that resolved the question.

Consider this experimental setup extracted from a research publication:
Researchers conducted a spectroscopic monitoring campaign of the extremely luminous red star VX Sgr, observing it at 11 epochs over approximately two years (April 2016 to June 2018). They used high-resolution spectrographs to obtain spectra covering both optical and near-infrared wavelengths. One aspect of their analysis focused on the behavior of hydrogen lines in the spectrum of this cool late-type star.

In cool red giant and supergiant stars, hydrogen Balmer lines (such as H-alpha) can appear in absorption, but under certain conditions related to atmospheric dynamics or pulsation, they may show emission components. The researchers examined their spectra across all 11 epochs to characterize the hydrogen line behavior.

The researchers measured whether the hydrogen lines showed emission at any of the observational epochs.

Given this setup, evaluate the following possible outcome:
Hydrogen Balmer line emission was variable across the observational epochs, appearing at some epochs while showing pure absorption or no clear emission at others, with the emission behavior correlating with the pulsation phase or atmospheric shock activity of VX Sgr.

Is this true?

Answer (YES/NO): YES